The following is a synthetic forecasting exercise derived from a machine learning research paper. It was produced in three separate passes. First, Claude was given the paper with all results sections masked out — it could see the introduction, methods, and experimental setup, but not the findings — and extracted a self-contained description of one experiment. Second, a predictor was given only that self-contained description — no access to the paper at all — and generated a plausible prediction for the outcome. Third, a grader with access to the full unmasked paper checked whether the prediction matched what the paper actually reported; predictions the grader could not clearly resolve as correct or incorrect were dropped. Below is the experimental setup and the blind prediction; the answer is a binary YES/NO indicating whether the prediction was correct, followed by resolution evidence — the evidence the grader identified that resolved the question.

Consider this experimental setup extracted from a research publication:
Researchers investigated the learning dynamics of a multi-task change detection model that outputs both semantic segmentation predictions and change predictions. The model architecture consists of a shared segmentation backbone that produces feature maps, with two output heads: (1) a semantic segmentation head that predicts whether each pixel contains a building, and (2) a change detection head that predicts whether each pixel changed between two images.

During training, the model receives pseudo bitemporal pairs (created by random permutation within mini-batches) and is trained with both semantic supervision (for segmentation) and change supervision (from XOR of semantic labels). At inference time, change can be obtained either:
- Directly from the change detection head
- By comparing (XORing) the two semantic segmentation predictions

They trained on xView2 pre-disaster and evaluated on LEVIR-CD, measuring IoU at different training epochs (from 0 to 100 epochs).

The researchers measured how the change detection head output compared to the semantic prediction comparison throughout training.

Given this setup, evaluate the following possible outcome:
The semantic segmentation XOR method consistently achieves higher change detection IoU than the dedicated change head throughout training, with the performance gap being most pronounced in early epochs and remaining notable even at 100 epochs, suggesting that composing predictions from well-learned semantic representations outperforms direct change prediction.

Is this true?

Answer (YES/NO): NO